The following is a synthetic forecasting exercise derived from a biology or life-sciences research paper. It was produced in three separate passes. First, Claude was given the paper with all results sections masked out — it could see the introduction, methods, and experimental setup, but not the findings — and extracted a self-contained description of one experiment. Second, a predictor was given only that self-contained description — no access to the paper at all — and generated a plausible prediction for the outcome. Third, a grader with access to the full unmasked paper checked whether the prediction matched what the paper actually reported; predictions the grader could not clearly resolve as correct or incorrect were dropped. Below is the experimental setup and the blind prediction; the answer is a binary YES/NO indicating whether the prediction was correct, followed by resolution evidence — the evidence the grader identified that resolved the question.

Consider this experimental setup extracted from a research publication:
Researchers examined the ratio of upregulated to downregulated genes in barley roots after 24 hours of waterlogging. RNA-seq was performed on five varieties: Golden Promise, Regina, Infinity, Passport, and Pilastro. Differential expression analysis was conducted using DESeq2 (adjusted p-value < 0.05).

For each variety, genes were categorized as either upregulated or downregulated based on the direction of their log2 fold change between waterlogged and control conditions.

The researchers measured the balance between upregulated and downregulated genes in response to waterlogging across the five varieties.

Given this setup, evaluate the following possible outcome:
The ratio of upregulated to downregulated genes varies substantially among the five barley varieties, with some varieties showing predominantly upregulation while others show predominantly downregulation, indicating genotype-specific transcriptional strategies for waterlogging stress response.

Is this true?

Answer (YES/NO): NO